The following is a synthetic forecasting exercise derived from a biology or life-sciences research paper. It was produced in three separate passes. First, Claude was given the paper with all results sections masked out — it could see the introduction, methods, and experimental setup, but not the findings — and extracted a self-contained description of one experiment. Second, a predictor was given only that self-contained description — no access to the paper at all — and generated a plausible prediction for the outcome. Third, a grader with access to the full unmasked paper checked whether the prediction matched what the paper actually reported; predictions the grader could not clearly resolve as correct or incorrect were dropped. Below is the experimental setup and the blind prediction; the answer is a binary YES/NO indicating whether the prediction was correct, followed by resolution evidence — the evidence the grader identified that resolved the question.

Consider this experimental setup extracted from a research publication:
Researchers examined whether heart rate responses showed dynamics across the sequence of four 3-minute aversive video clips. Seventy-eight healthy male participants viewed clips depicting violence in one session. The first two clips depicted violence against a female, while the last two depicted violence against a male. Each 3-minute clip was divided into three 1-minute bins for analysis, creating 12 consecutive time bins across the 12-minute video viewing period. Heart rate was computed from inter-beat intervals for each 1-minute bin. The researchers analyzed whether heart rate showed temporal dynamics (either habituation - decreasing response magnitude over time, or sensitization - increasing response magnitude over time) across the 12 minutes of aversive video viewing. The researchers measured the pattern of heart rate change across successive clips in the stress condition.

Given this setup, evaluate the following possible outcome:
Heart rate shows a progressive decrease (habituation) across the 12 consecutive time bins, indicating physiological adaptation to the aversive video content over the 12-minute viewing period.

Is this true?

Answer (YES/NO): NO